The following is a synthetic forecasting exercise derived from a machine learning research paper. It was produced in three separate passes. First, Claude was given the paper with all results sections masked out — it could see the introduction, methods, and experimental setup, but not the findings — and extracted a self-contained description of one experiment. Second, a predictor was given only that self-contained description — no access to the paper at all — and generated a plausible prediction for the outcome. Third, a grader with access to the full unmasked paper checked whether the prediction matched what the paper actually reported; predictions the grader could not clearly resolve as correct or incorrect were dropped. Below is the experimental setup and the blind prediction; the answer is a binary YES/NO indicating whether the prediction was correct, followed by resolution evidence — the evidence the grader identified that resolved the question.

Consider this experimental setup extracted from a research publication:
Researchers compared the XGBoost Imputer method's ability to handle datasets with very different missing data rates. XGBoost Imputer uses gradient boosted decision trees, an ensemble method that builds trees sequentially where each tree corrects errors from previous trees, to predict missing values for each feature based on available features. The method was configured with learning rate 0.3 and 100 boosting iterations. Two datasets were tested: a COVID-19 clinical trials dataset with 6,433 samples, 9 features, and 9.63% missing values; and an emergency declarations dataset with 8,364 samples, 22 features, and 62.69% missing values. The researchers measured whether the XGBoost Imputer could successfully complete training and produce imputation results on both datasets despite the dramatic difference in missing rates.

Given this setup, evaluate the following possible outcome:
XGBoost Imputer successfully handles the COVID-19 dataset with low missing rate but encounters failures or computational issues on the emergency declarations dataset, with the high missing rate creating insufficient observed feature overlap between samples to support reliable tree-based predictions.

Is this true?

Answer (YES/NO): NO